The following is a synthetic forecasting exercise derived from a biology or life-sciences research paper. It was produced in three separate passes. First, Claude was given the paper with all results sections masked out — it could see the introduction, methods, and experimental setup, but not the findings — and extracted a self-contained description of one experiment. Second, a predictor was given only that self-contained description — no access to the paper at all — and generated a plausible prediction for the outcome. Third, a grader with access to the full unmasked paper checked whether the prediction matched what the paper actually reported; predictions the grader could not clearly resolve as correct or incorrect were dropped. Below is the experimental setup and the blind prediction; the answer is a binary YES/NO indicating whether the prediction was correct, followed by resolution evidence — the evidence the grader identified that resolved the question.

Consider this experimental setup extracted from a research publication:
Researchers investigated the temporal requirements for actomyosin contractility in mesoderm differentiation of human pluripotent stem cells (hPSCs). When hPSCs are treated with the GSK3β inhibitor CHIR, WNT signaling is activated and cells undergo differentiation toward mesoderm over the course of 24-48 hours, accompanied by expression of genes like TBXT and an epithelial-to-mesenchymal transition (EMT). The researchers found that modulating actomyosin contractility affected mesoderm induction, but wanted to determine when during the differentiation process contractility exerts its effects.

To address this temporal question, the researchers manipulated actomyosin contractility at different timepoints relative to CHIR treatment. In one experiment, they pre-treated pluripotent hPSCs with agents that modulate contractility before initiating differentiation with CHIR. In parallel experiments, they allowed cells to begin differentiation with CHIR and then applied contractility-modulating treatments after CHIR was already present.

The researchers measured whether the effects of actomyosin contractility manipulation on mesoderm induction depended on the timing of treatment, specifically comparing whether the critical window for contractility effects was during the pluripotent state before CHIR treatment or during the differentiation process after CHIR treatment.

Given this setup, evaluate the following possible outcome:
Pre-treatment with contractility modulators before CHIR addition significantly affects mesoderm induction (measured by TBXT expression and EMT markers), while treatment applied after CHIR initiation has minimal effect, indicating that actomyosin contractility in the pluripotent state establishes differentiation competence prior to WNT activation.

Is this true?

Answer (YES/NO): YES